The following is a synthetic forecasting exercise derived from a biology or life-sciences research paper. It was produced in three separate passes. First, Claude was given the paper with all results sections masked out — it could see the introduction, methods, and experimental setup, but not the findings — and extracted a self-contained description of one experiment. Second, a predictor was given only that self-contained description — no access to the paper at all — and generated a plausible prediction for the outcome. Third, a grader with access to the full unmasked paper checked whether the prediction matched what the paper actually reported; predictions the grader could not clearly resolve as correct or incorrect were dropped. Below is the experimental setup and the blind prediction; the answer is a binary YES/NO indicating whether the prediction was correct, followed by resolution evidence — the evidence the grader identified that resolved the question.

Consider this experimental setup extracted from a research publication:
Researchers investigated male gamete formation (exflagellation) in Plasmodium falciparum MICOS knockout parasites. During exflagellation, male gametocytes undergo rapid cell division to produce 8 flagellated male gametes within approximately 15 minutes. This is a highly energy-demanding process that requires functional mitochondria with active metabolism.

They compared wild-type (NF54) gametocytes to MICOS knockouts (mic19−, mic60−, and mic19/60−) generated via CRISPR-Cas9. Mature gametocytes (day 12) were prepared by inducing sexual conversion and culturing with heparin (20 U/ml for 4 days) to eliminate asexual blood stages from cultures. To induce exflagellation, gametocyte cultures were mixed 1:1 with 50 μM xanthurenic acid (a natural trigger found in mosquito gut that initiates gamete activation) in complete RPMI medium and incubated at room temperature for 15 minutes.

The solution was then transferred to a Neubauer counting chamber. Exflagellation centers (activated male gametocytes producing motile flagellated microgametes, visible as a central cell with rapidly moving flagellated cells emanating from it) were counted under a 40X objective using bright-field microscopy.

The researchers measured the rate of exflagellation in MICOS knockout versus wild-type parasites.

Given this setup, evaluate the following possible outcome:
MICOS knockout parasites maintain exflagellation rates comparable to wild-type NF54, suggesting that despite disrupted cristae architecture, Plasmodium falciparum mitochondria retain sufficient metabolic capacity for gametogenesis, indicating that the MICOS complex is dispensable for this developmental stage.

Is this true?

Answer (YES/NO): YES